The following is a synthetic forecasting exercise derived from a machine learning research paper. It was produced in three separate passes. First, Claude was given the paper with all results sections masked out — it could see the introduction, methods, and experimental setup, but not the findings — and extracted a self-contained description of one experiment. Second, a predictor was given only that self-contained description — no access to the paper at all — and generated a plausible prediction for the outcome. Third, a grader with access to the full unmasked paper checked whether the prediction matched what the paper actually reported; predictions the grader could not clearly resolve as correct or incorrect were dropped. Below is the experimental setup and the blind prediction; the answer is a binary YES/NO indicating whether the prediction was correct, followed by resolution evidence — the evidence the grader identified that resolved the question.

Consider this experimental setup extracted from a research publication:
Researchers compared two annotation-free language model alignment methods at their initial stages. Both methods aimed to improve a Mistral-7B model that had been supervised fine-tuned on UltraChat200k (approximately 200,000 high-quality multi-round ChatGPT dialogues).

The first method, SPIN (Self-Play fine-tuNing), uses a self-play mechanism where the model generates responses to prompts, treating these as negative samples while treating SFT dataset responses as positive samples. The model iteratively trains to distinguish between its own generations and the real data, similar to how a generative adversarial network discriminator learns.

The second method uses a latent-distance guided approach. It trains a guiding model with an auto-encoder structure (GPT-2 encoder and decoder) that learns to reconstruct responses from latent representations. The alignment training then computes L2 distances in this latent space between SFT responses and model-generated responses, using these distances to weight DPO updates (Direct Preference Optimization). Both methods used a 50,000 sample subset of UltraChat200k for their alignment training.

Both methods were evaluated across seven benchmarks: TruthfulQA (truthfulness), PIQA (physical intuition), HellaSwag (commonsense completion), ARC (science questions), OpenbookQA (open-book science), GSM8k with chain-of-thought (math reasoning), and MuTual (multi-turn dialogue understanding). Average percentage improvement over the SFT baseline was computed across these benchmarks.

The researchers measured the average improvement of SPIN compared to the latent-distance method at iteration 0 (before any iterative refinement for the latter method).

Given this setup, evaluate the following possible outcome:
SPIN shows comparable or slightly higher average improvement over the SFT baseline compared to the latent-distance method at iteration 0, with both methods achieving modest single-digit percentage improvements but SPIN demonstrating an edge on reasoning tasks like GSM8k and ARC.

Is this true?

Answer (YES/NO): YES